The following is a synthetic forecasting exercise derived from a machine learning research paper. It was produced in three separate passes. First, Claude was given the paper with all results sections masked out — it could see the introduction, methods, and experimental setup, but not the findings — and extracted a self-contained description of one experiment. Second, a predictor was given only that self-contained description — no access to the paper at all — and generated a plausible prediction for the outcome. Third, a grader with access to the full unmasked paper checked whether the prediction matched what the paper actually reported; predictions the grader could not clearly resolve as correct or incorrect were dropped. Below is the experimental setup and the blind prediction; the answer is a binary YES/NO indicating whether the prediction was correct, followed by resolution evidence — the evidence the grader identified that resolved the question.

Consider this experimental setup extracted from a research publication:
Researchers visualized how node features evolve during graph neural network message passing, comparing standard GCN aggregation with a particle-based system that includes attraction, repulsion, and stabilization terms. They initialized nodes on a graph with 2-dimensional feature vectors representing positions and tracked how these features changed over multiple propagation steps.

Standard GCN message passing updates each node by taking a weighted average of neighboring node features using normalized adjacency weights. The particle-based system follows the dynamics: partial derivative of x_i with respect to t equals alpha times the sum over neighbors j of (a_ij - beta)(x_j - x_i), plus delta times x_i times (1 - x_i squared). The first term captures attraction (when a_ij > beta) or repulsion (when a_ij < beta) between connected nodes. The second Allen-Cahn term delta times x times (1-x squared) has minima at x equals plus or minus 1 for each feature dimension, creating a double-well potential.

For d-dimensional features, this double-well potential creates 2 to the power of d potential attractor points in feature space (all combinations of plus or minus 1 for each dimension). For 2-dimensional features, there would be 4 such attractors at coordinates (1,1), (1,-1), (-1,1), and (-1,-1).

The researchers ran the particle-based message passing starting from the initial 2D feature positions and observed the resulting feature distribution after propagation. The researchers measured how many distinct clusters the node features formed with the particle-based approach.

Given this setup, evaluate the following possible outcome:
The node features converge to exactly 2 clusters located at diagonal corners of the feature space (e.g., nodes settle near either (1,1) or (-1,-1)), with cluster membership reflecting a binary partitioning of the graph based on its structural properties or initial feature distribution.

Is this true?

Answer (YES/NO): NO